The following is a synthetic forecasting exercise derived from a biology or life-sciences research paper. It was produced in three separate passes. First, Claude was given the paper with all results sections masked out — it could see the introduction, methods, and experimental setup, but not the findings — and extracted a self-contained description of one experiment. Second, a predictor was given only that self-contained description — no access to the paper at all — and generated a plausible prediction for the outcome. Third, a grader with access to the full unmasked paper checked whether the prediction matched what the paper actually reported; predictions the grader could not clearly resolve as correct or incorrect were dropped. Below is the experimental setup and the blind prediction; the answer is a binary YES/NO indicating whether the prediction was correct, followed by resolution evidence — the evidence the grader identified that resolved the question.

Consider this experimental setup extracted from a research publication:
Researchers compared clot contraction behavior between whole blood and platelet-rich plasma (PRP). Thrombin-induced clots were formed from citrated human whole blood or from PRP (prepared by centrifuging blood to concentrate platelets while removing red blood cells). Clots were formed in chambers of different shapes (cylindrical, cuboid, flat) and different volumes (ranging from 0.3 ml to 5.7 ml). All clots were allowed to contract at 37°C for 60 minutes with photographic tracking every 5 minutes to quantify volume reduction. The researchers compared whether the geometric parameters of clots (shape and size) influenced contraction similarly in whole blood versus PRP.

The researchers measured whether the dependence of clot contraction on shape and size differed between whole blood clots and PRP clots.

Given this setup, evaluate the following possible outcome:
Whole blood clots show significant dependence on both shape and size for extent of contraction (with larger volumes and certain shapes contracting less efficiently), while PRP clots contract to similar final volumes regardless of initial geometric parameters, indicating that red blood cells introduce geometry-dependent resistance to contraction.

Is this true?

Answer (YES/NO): YES